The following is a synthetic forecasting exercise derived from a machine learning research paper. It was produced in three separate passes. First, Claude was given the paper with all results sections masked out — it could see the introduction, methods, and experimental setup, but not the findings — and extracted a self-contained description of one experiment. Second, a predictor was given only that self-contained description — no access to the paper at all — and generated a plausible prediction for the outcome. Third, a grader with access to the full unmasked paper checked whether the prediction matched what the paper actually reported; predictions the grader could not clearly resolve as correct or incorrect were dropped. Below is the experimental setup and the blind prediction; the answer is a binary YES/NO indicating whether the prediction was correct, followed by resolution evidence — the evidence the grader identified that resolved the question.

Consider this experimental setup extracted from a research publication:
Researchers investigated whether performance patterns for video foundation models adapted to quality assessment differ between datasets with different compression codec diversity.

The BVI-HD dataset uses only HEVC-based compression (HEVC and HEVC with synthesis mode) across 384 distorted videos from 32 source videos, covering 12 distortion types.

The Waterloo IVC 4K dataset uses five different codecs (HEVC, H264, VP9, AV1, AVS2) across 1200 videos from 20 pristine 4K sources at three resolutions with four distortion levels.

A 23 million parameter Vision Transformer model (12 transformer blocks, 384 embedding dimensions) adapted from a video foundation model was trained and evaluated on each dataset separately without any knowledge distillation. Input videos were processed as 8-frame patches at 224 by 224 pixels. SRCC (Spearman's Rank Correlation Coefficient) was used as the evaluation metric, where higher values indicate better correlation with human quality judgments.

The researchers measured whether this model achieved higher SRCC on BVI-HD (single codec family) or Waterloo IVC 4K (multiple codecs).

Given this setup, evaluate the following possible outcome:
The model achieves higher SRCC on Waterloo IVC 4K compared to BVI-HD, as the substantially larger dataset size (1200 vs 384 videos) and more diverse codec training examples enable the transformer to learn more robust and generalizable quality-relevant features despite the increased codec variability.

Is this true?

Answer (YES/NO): YES